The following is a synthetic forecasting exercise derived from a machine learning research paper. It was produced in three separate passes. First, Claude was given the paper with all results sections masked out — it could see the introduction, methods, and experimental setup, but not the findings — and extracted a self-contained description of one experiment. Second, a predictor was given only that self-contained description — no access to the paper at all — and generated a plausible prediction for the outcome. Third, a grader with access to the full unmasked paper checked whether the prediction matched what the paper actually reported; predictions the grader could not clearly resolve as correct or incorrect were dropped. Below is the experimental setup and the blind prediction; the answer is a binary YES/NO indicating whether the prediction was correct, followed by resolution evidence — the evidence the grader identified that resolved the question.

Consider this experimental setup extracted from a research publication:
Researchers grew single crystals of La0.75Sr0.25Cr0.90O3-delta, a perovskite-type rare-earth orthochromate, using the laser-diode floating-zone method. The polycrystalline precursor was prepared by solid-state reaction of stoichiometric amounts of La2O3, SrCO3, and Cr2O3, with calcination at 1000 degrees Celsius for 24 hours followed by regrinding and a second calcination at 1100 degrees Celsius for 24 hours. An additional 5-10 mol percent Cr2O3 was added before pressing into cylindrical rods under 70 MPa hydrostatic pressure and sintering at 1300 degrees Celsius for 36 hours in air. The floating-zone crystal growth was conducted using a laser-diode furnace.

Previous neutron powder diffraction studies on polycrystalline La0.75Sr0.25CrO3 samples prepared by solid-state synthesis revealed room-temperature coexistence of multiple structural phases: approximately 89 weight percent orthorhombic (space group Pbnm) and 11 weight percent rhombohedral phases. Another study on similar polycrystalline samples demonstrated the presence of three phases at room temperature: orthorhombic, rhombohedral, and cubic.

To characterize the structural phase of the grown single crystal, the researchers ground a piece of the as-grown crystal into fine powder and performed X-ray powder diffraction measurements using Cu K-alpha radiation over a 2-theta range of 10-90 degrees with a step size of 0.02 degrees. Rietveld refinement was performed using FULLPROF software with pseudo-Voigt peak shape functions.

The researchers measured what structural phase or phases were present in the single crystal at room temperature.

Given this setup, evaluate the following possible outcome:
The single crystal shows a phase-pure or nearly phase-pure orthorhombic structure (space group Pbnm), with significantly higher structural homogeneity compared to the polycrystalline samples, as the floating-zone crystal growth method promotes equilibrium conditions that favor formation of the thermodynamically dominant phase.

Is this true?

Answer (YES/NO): NO